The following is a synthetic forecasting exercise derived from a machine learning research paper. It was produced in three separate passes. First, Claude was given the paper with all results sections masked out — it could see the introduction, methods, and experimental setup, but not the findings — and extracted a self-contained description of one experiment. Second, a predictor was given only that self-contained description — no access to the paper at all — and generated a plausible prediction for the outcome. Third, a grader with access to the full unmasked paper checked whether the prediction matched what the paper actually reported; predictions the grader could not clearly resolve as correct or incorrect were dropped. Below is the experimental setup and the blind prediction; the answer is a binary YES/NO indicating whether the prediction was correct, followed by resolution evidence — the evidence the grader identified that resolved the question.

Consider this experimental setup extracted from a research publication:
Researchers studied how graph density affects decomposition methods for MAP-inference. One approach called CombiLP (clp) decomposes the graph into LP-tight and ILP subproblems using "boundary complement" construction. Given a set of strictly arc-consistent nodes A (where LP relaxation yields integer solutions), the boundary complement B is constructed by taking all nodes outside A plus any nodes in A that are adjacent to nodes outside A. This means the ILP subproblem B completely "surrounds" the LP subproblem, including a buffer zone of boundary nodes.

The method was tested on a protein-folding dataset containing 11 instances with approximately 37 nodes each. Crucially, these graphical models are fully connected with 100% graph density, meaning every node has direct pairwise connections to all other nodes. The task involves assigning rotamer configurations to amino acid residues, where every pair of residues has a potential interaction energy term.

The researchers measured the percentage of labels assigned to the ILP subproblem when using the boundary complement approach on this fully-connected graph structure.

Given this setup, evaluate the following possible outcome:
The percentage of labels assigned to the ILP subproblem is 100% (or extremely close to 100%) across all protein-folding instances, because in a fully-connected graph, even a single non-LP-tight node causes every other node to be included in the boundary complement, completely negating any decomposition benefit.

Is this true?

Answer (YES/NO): YES